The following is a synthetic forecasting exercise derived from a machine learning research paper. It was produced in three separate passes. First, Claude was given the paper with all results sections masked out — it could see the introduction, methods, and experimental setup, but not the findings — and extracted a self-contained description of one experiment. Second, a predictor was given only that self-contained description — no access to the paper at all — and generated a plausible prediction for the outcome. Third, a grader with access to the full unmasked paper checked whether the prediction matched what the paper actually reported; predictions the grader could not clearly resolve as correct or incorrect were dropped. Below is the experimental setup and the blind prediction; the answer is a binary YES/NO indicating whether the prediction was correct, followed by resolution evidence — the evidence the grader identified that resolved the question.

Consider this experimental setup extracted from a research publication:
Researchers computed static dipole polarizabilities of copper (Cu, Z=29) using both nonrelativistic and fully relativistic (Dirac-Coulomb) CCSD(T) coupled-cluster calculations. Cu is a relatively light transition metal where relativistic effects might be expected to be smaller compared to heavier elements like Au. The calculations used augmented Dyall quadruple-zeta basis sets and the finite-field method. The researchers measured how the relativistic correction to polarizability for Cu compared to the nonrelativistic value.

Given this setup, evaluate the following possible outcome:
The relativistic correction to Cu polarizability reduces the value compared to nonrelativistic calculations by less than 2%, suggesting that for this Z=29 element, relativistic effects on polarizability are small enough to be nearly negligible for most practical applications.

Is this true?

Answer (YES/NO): NO